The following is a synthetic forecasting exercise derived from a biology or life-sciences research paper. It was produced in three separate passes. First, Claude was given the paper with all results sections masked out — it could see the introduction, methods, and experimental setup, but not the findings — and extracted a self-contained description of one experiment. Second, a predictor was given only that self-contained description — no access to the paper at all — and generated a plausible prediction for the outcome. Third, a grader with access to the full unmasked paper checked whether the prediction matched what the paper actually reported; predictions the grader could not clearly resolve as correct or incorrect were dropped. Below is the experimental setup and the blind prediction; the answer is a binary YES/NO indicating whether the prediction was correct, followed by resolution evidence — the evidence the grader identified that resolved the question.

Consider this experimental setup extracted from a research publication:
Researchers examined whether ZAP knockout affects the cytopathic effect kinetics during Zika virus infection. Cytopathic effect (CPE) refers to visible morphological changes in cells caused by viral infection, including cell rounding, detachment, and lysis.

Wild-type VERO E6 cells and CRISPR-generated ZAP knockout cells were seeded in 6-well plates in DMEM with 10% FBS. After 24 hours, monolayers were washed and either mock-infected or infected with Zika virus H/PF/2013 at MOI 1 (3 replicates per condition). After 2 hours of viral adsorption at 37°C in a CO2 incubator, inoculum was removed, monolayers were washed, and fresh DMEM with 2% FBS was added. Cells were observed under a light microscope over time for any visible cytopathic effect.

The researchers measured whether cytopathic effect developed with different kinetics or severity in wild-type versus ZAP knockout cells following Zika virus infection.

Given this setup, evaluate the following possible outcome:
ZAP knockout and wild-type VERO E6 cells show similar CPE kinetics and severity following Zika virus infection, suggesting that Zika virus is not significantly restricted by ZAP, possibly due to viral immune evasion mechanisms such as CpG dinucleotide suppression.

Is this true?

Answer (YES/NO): NO